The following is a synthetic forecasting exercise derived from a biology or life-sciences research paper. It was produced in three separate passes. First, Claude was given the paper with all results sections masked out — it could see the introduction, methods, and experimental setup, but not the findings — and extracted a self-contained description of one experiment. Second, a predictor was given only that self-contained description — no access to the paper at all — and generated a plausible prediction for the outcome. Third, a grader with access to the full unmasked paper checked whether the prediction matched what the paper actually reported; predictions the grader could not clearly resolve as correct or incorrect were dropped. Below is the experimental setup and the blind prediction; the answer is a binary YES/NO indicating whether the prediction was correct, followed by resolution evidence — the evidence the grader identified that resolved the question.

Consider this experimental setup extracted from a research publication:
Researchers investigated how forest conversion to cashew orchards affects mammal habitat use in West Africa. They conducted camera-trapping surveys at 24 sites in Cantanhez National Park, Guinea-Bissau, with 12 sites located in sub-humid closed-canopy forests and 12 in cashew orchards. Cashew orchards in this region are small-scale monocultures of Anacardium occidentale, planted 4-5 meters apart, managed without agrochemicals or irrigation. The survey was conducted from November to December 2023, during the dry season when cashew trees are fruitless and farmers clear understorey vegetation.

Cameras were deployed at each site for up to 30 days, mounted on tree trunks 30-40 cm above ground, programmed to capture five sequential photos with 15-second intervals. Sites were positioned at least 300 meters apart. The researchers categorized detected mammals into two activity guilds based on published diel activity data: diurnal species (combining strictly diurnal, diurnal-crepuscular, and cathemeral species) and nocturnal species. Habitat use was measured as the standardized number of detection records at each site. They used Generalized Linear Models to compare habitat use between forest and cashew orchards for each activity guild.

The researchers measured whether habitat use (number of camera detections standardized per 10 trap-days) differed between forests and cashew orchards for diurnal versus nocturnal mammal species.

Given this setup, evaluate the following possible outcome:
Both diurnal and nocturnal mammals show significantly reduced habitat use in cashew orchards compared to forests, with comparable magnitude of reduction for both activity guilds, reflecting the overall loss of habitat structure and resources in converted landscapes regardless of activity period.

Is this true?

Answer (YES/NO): NO